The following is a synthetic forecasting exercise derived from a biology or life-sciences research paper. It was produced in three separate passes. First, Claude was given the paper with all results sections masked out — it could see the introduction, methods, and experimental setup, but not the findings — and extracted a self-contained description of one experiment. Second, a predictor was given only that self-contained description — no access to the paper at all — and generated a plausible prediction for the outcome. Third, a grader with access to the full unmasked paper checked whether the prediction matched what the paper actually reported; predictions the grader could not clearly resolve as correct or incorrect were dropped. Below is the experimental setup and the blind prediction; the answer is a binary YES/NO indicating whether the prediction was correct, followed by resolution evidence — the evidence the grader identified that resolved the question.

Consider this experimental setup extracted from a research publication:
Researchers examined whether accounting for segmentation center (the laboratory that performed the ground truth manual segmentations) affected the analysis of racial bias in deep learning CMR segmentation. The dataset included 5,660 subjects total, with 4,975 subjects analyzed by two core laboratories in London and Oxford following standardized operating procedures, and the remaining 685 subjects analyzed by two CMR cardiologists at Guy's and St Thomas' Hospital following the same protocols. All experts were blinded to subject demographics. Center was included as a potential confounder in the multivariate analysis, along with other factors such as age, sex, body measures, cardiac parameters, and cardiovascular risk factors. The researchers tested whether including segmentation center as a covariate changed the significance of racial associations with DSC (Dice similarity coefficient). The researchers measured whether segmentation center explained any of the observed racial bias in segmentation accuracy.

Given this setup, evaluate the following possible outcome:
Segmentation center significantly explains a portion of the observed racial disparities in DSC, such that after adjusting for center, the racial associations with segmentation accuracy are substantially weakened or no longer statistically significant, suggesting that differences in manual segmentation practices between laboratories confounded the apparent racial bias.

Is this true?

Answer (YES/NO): NO